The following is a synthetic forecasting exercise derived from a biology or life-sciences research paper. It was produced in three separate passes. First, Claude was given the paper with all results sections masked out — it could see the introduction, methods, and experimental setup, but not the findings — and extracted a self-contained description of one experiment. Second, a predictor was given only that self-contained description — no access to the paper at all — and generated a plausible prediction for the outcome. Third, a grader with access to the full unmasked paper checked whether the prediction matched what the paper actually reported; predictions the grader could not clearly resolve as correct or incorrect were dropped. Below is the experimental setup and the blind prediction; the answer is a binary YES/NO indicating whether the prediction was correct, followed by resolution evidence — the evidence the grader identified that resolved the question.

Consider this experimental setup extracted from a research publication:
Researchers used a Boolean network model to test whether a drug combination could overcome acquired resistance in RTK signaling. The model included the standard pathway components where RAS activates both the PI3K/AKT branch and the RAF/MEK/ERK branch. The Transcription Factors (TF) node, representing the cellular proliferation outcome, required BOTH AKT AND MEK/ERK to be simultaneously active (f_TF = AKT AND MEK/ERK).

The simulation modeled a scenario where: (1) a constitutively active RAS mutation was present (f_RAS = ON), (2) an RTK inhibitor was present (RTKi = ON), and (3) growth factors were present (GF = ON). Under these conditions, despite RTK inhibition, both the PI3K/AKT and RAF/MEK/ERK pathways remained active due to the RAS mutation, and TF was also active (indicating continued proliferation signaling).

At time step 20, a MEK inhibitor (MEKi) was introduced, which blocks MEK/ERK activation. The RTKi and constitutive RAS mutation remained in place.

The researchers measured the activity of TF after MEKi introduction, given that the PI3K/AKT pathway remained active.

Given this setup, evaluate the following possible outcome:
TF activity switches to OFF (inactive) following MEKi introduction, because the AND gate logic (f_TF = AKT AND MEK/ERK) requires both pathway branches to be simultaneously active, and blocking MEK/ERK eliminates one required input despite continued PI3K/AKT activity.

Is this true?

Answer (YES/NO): YES